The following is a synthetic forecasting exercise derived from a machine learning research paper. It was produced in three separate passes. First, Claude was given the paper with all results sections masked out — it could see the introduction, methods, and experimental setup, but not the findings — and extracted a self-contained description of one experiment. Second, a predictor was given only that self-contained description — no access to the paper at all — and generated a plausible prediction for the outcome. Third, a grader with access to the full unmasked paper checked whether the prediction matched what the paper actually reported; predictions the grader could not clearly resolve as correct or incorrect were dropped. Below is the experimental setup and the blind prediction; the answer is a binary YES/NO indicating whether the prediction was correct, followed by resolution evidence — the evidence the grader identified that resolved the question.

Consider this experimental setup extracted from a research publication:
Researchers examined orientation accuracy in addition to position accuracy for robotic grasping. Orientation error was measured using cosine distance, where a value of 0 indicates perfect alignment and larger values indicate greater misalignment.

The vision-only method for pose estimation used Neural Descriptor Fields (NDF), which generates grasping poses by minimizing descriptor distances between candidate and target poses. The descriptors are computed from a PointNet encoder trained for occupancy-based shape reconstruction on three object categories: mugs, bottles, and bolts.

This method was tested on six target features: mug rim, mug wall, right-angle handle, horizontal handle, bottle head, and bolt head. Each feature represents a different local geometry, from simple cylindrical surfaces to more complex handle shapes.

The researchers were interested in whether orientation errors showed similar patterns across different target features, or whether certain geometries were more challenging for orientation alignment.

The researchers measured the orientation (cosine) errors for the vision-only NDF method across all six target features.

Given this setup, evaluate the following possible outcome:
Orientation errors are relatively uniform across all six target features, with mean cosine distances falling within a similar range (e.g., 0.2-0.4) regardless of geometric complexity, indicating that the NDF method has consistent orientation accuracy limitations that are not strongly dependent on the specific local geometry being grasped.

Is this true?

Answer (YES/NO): NO